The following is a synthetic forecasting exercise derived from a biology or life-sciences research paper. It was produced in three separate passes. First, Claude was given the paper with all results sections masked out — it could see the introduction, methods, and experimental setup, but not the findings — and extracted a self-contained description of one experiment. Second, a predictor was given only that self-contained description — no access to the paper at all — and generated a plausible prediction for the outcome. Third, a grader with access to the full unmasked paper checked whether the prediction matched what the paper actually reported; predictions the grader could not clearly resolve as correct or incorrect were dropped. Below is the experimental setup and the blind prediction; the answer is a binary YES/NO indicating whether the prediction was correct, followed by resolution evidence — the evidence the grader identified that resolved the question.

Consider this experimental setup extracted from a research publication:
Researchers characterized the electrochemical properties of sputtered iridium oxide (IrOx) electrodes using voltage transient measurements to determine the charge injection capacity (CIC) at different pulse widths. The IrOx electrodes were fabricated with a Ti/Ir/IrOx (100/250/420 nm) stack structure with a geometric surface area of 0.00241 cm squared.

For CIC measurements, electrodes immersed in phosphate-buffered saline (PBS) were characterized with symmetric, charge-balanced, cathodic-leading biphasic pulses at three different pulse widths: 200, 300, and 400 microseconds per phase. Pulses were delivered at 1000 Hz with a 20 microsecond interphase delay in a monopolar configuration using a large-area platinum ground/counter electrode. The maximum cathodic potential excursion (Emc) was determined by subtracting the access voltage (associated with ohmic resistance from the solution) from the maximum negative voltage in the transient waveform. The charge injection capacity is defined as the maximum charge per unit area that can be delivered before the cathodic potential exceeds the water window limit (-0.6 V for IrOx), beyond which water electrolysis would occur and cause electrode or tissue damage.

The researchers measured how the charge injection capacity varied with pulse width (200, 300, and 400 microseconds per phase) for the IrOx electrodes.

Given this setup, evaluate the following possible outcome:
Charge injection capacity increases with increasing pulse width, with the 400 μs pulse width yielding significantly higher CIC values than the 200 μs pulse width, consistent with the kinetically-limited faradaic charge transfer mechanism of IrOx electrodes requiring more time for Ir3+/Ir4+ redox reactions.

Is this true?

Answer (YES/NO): YES